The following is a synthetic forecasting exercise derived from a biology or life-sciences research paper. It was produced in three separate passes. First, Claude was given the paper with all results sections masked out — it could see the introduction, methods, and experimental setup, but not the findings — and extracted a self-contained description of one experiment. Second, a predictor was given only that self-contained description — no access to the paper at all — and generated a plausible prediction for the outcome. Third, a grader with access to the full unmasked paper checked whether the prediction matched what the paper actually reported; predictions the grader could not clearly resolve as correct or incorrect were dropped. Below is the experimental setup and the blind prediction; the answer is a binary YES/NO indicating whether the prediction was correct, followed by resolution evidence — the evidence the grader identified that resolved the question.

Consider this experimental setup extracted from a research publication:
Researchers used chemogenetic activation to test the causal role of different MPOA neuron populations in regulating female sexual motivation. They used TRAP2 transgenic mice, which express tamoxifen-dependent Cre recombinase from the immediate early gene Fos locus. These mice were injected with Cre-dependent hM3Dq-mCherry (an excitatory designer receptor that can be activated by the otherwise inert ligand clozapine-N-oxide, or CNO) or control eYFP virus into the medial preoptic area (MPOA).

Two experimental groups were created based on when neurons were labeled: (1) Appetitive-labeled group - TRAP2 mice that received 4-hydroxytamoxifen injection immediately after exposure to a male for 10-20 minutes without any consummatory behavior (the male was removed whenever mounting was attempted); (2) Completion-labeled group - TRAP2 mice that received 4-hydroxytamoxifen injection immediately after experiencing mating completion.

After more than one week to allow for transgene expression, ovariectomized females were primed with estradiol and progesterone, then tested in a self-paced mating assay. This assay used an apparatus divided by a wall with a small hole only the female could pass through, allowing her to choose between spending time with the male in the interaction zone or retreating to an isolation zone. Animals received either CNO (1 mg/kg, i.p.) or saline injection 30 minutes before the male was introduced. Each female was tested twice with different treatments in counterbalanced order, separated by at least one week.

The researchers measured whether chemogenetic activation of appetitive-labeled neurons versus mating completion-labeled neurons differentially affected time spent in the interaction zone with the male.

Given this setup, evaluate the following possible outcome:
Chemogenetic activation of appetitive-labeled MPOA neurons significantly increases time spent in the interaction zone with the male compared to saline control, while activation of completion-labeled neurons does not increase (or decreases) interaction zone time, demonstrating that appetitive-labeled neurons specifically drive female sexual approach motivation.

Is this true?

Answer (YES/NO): NO